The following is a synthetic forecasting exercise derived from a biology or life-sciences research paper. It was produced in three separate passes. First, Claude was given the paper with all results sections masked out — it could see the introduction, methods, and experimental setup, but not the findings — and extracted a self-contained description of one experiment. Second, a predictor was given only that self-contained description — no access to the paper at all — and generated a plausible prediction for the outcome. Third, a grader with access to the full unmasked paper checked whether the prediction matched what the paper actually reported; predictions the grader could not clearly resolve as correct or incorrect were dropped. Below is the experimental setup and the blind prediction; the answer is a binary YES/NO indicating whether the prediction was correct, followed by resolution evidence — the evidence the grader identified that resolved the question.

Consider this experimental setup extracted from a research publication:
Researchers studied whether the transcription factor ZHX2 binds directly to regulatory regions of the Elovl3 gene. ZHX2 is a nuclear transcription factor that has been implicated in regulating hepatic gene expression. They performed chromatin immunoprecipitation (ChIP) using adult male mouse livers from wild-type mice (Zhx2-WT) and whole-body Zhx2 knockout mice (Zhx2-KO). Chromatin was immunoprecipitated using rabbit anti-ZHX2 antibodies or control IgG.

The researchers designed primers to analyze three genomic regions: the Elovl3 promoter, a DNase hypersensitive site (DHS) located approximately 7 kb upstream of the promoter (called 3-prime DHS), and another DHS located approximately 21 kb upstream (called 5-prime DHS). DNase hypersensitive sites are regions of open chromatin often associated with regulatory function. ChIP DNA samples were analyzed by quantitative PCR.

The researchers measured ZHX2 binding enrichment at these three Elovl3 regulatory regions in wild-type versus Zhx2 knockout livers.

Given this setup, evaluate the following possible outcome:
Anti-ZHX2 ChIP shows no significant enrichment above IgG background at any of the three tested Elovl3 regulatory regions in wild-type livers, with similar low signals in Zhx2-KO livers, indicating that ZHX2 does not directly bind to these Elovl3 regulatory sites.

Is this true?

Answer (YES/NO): NO